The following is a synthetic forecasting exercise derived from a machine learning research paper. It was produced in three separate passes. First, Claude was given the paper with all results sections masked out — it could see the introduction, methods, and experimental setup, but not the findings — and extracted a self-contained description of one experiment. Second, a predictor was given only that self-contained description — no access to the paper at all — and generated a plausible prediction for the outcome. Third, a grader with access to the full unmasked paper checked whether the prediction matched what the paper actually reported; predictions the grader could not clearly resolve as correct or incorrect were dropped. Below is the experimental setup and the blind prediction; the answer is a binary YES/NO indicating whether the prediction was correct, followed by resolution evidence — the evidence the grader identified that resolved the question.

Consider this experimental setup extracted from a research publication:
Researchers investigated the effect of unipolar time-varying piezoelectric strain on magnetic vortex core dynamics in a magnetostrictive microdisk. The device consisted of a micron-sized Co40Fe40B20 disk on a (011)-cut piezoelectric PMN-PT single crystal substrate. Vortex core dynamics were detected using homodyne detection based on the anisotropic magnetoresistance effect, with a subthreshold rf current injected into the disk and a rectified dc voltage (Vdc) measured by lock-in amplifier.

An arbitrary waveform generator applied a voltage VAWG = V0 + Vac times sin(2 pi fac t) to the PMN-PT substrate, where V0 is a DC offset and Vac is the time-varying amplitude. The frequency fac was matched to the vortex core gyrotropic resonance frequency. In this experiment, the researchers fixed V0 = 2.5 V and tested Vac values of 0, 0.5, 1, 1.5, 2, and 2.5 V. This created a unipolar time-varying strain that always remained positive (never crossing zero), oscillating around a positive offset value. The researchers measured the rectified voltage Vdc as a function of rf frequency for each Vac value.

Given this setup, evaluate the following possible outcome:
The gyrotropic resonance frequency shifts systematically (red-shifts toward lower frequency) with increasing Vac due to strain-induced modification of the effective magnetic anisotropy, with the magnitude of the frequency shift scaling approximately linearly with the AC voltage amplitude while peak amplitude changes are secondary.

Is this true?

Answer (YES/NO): NO